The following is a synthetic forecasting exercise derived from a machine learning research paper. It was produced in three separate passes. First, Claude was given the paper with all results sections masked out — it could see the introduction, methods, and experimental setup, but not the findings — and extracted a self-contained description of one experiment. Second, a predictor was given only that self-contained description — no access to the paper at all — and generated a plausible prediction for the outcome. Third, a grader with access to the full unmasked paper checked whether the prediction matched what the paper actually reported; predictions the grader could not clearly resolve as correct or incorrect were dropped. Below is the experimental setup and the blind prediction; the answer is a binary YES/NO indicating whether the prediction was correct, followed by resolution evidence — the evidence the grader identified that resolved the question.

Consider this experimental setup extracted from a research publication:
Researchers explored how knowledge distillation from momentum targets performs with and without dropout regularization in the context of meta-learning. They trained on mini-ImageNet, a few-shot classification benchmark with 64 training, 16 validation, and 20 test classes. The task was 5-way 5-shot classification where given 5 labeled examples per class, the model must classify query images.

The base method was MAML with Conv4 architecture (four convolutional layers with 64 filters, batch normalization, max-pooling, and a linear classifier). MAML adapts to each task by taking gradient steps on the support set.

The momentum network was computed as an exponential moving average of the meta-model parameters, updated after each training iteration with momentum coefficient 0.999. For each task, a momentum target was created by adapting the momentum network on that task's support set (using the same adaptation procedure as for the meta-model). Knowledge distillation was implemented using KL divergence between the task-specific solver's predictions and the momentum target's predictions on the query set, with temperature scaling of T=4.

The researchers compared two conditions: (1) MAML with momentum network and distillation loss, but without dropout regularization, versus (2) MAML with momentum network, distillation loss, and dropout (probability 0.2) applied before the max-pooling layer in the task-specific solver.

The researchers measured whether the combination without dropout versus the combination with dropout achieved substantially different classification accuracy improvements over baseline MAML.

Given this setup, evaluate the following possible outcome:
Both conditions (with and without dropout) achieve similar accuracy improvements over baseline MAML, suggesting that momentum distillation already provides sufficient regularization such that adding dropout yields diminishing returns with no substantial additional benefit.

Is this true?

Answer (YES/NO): NO